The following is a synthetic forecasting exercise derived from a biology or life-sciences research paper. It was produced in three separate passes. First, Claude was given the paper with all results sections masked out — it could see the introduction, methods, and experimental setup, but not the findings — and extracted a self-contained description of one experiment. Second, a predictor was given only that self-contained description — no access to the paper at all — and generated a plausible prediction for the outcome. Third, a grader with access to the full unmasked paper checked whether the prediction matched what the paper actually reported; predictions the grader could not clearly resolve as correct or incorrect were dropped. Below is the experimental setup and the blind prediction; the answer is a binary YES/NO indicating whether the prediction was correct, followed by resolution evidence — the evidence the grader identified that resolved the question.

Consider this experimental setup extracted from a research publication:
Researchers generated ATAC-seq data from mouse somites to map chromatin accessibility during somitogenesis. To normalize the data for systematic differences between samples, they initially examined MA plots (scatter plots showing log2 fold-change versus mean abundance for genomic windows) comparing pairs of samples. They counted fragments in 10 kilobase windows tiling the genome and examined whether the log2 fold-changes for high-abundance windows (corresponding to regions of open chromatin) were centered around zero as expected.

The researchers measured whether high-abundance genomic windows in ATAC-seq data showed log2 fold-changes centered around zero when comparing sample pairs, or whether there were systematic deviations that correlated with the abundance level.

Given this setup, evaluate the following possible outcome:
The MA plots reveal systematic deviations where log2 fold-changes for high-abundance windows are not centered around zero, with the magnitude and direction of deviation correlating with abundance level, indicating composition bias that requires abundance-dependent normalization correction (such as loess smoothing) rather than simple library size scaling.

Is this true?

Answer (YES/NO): YES